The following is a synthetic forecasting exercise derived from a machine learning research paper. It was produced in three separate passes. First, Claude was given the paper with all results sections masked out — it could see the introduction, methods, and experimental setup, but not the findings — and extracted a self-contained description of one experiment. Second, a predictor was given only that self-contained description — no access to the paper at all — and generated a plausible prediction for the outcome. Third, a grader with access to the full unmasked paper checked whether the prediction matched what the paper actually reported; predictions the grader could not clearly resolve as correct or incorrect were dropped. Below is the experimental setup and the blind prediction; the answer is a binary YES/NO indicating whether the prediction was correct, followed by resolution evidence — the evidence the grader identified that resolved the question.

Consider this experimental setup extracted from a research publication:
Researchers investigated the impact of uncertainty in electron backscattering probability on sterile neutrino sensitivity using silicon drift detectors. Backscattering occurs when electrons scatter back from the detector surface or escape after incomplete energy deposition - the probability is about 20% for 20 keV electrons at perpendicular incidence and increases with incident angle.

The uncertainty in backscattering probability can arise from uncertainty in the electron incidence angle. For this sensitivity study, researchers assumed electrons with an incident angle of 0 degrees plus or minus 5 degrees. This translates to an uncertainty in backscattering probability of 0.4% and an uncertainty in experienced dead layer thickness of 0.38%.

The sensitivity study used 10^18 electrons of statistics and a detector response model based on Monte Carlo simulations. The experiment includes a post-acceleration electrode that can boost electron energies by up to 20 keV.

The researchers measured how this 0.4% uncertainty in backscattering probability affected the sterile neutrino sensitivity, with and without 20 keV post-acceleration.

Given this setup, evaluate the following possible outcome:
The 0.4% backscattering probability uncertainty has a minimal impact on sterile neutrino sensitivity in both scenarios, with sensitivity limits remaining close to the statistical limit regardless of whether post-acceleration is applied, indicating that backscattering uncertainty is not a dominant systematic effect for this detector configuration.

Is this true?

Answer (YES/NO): NO